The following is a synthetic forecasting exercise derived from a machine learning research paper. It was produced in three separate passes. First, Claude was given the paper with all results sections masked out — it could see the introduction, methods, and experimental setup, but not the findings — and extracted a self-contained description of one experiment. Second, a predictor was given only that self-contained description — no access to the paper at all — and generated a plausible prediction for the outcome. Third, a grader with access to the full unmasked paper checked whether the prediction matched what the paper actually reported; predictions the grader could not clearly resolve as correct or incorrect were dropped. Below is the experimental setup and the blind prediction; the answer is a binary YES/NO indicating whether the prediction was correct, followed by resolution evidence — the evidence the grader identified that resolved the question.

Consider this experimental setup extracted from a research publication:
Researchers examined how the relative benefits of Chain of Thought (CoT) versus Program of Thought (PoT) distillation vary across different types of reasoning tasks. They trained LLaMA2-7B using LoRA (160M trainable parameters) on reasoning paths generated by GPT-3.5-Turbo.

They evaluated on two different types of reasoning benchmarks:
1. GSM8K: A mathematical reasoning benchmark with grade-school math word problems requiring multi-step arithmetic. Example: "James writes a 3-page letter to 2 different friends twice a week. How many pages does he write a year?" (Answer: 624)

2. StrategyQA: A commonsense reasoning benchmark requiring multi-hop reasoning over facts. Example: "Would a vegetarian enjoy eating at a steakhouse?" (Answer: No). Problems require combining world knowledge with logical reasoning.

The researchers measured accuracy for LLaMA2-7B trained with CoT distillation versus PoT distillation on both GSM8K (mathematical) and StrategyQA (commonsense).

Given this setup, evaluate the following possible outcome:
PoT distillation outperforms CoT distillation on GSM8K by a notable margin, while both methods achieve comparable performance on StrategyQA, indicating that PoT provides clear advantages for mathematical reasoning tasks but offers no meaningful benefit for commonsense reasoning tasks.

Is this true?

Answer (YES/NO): YES